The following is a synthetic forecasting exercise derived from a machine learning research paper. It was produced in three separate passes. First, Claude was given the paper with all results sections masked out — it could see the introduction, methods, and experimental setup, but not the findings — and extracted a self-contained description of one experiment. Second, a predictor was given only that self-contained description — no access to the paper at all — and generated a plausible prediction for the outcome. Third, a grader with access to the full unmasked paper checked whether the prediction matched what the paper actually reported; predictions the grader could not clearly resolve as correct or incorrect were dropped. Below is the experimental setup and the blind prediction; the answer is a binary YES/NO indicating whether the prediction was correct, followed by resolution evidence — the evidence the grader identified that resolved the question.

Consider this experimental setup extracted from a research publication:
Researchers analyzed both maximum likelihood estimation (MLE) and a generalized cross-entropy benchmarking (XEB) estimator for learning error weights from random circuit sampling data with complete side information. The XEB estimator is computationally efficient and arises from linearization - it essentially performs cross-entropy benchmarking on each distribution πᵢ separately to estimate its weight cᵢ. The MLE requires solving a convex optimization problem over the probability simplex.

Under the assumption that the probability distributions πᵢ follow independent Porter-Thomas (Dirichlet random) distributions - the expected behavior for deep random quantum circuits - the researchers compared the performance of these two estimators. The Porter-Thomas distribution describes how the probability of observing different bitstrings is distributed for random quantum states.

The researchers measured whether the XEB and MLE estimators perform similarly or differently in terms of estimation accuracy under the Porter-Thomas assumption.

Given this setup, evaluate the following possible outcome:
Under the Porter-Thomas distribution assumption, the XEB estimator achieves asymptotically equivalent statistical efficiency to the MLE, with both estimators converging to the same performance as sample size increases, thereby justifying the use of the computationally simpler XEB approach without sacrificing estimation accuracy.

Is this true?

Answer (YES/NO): YES